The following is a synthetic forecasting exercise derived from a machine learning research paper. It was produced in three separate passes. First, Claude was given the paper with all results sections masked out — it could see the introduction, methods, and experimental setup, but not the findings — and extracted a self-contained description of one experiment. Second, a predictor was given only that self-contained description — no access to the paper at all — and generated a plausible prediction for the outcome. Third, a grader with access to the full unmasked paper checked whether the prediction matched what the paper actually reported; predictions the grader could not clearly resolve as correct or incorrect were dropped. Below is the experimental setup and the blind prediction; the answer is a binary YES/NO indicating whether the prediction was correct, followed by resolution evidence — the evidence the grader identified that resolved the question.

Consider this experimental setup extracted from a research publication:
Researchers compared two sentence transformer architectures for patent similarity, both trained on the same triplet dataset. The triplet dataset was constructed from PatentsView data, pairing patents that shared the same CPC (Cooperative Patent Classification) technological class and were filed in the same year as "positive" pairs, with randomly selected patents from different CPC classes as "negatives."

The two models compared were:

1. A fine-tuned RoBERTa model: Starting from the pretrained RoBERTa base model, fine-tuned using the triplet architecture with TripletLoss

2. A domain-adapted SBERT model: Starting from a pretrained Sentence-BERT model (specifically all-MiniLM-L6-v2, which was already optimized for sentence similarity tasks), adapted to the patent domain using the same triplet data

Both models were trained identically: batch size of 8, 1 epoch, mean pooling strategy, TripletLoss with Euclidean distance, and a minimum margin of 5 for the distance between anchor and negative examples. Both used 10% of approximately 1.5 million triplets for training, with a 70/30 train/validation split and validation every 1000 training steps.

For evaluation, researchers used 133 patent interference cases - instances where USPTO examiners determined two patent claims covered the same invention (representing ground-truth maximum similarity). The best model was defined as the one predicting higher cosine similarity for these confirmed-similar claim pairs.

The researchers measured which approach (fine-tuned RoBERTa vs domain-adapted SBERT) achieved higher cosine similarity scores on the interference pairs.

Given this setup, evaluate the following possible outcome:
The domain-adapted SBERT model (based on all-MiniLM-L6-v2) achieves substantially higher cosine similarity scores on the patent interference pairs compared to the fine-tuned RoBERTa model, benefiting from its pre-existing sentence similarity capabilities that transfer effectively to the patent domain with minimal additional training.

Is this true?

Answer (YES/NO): YES